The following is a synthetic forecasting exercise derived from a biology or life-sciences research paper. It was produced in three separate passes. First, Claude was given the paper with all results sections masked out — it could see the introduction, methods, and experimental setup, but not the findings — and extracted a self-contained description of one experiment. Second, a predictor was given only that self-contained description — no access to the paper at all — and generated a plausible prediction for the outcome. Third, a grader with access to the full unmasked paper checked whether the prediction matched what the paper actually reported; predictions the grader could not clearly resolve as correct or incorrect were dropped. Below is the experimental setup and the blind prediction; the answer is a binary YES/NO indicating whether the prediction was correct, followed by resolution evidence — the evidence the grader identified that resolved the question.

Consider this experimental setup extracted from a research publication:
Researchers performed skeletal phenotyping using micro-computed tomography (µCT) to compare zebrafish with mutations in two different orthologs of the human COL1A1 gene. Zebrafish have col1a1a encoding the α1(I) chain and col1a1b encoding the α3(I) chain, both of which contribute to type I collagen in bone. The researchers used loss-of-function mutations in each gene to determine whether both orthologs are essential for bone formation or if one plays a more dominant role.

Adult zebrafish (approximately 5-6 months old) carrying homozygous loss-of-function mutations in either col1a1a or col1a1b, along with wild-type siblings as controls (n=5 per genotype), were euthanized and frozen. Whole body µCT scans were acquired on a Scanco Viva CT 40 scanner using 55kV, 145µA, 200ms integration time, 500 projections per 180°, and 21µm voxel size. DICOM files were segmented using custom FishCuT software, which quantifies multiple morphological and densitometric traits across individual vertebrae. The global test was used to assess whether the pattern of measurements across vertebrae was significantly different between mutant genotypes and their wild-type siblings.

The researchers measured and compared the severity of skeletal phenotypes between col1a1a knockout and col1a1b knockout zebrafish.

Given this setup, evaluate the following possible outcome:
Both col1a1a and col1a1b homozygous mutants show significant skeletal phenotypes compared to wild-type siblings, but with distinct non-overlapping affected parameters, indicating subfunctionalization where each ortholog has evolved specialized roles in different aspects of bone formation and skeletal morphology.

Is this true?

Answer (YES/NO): NO